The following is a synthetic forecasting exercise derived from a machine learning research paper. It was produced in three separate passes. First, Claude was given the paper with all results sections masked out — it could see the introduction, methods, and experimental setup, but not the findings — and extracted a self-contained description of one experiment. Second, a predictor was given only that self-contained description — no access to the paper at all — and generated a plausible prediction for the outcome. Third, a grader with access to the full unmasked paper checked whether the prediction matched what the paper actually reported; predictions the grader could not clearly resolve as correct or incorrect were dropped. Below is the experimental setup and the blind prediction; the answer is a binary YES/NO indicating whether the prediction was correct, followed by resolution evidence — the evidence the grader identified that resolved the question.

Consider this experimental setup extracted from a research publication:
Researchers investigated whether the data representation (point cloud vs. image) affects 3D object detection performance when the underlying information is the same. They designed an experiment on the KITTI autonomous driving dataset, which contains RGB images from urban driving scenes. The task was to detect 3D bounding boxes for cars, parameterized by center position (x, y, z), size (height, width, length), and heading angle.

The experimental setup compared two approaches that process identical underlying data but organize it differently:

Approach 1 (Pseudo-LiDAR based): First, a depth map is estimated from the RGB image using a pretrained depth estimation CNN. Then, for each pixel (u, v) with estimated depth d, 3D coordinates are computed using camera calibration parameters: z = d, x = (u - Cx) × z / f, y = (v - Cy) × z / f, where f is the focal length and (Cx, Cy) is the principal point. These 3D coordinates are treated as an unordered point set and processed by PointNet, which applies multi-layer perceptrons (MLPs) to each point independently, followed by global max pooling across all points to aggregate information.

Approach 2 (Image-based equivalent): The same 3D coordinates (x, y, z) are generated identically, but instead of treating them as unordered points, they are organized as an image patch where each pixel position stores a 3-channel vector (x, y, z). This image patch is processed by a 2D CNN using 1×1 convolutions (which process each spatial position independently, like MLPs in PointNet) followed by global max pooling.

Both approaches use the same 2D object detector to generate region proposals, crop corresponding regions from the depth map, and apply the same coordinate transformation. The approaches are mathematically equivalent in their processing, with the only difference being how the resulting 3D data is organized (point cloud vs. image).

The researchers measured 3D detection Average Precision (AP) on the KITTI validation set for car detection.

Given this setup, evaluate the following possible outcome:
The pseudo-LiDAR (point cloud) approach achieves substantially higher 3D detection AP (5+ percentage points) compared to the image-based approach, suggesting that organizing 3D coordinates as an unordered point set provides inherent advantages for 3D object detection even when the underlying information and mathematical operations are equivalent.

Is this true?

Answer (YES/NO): NO